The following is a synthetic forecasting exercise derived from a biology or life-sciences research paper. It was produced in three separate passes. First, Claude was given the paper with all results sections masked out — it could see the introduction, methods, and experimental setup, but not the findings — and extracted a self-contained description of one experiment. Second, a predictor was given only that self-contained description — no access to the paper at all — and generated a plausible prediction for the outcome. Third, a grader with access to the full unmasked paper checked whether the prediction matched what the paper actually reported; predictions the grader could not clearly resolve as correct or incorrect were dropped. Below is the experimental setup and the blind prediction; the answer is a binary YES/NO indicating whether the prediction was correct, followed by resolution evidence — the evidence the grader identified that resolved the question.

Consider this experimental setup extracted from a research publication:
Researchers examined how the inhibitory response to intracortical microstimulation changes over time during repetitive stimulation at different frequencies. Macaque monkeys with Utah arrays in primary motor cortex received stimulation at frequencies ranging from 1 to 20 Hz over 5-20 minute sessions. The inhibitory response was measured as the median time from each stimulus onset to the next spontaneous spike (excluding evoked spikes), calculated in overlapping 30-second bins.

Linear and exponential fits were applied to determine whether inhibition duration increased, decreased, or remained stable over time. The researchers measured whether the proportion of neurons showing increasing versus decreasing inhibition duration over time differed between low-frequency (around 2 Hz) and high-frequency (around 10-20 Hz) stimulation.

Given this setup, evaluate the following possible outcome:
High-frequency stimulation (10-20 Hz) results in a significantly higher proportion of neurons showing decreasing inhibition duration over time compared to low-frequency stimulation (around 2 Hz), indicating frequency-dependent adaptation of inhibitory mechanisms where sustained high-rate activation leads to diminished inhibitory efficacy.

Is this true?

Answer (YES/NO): NO